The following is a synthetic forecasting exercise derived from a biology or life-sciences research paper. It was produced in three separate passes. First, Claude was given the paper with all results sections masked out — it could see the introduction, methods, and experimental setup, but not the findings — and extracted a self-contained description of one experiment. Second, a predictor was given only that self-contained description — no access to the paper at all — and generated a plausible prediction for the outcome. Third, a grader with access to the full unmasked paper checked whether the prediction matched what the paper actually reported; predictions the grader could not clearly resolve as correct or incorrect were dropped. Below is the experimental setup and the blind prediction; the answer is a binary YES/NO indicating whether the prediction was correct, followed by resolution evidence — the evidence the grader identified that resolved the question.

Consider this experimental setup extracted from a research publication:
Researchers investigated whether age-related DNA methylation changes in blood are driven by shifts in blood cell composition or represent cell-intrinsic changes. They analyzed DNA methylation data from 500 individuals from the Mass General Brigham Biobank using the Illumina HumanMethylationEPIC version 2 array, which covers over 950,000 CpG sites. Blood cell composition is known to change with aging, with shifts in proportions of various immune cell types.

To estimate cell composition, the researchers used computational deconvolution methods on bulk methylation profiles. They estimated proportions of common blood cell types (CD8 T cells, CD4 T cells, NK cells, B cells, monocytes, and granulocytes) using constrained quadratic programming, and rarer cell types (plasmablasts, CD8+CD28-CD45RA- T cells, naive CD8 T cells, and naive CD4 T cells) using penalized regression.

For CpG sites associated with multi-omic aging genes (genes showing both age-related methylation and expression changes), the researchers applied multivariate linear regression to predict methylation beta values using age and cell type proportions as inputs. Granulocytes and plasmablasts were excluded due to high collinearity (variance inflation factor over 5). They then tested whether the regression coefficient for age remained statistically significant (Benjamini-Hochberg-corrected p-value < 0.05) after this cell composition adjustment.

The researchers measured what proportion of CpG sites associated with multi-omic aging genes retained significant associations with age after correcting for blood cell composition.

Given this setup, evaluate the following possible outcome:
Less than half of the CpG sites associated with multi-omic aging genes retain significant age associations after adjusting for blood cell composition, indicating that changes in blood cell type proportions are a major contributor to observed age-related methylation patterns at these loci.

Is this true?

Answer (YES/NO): NO